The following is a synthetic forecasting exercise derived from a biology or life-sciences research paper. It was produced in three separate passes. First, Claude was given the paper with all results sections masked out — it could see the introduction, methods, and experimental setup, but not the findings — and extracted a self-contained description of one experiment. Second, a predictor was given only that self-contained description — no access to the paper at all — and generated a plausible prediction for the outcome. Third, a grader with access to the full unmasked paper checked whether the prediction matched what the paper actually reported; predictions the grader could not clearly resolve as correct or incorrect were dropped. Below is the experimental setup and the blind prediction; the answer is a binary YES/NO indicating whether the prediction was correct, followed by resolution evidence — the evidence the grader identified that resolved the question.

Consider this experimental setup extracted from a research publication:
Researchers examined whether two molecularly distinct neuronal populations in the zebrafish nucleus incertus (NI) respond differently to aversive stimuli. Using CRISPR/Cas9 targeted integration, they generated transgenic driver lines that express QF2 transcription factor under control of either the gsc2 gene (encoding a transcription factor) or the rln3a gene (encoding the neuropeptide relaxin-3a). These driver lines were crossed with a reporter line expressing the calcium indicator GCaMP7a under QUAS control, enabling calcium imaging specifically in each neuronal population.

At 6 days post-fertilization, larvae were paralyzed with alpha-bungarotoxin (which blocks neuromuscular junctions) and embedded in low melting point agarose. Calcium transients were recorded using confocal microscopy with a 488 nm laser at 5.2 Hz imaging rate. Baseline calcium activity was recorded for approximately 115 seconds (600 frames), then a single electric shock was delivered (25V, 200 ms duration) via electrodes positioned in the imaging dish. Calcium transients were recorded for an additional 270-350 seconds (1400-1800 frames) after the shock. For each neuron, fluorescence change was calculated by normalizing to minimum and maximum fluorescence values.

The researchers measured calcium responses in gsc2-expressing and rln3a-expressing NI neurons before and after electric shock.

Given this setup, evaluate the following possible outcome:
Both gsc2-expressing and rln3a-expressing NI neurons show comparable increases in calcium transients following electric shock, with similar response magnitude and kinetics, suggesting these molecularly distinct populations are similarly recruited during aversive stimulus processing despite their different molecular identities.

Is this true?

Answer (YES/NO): NO